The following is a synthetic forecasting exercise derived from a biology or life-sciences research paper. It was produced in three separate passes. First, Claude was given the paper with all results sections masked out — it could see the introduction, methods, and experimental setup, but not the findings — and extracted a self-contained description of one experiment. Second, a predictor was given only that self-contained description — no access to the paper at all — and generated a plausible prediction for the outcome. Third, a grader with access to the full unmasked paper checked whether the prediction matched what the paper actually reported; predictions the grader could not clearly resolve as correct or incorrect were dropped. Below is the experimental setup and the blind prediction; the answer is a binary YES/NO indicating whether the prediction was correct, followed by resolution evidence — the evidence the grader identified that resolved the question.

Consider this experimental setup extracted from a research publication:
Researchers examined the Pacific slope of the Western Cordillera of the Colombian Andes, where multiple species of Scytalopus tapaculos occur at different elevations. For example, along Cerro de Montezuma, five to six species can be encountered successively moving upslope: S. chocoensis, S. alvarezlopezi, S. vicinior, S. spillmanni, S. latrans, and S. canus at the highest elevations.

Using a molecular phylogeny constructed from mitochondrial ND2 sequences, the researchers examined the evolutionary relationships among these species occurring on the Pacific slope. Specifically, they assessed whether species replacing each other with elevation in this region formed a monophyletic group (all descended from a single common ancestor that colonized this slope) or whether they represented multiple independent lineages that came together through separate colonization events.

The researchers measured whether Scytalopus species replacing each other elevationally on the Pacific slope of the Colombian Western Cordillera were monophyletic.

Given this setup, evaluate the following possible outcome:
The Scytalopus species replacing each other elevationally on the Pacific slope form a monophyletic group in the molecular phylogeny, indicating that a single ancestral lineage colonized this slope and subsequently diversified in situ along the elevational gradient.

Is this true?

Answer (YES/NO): NO